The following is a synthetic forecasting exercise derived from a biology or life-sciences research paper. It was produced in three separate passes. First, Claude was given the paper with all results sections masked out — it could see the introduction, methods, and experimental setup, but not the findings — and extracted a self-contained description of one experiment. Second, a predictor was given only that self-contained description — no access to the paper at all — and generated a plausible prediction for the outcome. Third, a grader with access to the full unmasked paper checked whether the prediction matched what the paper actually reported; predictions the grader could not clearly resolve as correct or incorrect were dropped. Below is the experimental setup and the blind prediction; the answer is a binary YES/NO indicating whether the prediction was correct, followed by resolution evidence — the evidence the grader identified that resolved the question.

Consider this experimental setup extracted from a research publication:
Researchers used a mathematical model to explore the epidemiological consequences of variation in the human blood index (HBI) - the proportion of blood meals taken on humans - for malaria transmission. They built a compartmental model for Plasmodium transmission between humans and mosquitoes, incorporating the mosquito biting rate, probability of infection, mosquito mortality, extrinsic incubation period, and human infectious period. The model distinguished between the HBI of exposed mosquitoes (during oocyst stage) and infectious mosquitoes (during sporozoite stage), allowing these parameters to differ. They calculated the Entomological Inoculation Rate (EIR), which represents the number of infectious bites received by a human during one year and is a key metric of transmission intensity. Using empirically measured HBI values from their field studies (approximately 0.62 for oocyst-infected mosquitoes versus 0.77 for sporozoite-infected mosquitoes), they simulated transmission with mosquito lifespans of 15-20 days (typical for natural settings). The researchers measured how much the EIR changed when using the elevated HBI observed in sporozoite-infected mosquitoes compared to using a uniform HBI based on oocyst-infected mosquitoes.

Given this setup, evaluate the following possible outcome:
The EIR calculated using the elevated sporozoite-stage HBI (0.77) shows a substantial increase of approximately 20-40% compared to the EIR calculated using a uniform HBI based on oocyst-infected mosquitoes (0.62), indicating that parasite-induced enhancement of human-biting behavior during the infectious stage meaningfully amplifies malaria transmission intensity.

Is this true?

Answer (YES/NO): NO